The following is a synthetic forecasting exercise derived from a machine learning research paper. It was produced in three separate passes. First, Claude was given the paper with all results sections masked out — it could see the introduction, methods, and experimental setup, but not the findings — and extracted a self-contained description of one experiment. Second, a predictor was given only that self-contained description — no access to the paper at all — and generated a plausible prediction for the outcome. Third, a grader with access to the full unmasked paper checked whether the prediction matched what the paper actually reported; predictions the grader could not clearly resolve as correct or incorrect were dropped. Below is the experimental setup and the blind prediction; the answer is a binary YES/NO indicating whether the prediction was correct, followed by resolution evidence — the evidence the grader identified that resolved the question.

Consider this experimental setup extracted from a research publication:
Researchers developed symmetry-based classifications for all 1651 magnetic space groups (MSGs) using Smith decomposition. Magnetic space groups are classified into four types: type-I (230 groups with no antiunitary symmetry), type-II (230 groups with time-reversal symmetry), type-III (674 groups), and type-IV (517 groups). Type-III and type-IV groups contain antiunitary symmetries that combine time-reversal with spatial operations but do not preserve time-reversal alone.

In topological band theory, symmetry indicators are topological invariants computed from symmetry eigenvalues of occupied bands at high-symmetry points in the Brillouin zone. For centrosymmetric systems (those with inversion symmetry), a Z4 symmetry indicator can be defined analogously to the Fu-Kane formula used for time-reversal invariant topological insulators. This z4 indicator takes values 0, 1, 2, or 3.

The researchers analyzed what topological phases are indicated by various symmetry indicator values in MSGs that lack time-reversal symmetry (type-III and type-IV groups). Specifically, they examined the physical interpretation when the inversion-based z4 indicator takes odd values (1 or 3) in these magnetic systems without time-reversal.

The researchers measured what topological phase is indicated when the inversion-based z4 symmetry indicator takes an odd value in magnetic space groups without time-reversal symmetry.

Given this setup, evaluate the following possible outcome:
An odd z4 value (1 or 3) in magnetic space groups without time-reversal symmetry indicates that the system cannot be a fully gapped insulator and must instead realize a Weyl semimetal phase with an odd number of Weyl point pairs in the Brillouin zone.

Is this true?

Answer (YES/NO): YES